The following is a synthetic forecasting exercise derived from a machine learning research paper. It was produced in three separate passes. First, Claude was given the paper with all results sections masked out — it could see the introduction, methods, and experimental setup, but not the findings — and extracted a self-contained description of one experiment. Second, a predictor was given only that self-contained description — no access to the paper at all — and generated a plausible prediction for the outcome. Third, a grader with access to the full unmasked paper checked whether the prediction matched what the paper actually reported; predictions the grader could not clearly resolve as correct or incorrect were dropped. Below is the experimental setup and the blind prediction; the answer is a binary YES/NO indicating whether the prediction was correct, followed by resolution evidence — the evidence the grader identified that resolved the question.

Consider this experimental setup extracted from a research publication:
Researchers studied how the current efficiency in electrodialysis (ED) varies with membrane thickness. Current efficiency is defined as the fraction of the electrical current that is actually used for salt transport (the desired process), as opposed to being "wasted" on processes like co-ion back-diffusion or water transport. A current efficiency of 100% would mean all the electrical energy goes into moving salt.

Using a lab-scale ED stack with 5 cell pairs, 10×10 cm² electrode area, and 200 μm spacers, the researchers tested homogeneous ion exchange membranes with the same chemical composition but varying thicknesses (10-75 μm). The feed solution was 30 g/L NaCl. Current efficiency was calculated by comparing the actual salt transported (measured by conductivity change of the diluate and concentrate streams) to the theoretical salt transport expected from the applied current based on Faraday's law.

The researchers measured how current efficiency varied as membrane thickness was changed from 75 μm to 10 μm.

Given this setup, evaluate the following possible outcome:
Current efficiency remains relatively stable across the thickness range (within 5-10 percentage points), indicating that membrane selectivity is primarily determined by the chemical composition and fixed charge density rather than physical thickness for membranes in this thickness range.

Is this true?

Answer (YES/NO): NO